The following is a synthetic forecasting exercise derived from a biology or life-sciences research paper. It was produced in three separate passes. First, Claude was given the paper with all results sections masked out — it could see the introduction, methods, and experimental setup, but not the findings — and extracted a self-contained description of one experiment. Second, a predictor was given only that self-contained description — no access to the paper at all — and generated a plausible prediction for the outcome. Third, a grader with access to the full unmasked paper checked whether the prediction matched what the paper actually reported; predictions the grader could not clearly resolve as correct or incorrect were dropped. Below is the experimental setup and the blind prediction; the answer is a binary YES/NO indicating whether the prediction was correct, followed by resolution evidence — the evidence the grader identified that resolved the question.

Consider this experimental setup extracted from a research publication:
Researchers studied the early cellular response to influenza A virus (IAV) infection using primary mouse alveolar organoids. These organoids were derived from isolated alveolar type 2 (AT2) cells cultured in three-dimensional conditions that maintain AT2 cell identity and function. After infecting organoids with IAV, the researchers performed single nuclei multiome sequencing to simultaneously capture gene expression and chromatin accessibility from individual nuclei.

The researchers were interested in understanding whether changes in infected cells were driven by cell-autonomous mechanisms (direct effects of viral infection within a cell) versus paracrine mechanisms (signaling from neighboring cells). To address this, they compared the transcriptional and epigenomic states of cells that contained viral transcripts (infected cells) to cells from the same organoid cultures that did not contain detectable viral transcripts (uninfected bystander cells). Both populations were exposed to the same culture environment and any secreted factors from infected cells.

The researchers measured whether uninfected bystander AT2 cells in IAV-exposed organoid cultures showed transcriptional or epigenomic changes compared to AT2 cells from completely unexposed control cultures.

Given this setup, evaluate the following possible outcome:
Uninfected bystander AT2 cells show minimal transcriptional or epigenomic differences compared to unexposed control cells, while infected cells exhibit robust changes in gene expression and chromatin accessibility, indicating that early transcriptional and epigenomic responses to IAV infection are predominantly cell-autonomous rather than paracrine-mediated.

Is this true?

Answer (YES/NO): NO